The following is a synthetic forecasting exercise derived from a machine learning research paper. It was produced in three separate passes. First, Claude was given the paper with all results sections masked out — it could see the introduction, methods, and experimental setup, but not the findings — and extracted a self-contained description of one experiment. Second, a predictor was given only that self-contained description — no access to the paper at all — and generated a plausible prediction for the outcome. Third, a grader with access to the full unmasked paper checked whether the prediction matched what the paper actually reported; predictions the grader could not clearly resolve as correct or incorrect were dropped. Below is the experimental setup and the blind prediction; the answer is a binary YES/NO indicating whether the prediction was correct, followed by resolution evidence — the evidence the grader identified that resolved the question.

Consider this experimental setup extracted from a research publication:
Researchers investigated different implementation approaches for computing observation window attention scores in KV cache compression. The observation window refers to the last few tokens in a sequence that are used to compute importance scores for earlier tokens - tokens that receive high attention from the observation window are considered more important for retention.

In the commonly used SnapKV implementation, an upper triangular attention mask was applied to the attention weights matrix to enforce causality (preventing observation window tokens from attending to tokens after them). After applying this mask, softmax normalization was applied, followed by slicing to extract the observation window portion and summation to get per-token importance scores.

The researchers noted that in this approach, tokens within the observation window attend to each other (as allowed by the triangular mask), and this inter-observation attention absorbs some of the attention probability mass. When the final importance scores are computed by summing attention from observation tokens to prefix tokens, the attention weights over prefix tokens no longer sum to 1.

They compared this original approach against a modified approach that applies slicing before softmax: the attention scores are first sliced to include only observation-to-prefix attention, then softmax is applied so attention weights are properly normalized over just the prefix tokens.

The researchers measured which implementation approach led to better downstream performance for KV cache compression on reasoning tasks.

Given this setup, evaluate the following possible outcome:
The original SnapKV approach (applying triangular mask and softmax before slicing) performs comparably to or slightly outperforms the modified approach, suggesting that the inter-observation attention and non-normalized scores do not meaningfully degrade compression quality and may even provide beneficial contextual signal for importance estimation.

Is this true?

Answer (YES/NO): NO